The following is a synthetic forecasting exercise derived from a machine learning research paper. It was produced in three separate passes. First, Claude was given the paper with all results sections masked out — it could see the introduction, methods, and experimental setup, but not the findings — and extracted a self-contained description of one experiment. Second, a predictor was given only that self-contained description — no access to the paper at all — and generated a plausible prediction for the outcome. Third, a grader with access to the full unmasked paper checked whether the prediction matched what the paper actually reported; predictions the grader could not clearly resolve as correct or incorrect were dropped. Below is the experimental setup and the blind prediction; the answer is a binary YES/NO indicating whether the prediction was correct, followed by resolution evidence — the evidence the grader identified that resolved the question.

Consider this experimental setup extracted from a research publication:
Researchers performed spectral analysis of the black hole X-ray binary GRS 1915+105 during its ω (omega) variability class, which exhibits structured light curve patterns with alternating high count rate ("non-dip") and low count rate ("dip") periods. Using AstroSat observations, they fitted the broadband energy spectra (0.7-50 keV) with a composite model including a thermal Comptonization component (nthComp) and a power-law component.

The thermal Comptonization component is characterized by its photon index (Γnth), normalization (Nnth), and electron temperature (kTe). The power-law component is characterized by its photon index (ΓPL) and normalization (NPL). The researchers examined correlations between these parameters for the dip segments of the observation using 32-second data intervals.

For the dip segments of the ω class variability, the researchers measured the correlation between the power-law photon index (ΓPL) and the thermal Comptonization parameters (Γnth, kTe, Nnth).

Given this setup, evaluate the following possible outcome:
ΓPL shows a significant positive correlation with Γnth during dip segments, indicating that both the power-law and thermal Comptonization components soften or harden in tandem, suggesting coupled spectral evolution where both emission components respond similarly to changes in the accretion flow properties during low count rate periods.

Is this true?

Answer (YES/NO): NO